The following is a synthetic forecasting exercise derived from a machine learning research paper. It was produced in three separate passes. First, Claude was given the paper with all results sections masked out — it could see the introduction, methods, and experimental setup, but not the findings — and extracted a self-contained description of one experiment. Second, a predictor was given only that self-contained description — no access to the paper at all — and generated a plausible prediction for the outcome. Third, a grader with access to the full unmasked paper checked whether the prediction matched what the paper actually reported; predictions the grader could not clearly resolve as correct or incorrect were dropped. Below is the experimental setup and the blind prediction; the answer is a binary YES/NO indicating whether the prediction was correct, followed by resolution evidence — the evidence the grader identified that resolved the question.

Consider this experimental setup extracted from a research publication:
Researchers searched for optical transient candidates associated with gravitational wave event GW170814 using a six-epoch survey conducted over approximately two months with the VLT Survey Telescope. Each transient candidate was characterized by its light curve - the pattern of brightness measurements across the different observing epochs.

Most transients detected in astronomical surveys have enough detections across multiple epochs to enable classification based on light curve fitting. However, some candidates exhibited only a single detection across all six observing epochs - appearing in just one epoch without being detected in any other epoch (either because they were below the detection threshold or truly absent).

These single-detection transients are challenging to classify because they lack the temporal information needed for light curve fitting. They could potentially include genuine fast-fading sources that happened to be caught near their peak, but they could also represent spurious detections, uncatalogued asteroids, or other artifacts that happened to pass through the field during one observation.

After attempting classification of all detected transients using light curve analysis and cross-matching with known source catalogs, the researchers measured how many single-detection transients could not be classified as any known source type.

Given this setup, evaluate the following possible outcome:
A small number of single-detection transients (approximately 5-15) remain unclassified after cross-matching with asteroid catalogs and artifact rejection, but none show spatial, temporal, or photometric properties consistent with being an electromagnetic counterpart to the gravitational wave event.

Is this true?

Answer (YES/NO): NO